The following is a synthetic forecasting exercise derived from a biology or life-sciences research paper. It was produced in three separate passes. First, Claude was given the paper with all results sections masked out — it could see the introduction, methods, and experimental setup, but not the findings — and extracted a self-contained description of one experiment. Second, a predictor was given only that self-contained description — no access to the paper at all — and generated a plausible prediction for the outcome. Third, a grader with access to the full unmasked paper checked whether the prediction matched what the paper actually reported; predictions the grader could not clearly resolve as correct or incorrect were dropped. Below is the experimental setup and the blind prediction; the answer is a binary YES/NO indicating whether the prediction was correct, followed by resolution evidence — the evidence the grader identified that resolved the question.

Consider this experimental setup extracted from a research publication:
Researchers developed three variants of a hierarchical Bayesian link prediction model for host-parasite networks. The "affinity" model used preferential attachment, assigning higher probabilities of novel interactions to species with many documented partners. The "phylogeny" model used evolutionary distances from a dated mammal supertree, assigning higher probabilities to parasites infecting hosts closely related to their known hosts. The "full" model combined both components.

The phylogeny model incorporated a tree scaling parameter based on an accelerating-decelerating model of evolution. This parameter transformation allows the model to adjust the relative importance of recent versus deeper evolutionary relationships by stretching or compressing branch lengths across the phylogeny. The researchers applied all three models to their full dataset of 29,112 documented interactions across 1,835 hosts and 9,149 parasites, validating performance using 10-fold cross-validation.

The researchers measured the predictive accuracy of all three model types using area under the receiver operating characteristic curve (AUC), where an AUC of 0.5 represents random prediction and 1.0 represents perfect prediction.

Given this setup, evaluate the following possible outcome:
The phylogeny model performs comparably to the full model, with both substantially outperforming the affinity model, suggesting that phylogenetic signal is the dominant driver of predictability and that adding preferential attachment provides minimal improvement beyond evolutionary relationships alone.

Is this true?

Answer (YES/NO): NO